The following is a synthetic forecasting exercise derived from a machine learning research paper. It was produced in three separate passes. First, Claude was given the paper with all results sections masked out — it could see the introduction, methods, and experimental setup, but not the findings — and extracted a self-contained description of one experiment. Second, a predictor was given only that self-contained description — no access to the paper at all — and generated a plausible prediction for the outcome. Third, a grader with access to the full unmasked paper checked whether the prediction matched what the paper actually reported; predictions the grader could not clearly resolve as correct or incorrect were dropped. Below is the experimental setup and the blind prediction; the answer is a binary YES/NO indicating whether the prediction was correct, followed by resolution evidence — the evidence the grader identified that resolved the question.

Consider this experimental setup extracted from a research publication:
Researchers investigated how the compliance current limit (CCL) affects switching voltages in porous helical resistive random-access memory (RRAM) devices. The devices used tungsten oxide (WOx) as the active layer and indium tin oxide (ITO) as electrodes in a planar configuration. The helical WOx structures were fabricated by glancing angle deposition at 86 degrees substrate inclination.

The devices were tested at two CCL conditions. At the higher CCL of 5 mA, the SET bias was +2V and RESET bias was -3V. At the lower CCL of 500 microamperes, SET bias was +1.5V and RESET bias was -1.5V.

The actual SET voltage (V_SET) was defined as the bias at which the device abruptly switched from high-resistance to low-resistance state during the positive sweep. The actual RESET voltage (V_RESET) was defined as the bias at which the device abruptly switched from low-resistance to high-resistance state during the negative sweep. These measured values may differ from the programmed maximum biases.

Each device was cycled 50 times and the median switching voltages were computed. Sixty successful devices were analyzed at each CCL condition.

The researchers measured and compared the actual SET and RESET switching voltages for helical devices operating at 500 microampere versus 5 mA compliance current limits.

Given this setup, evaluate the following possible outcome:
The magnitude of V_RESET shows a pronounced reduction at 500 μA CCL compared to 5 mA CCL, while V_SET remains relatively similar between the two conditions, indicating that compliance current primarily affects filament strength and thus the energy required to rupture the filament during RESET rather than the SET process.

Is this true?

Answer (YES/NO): YES